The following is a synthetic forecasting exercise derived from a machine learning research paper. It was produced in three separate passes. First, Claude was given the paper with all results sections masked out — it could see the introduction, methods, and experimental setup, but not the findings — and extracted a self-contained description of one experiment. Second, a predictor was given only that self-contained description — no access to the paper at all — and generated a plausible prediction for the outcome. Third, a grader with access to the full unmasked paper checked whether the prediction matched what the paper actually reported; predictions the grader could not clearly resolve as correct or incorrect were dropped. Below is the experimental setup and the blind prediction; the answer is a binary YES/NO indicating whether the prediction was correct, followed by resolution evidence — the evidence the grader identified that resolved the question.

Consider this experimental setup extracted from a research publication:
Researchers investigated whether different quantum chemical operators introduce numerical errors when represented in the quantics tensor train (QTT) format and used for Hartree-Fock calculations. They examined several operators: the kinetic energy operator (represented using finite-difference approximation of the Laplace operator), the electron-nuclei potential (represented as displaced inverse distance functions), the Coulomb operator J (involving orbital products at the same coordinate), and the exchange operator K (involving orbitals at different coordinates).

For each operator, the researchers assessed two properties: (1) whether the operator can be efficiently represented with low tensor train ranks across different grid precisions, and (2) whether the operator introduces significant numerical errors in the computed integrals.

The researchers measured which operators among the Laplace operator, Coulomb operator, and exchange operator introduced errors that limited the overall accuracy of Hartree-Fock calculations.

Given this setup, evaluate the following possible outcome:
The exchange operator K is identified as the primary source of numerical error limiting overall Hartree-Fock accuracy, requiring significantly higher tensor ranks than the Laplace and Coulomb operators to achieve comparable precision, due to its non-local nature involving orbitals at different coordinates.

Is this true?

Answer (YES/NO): NO